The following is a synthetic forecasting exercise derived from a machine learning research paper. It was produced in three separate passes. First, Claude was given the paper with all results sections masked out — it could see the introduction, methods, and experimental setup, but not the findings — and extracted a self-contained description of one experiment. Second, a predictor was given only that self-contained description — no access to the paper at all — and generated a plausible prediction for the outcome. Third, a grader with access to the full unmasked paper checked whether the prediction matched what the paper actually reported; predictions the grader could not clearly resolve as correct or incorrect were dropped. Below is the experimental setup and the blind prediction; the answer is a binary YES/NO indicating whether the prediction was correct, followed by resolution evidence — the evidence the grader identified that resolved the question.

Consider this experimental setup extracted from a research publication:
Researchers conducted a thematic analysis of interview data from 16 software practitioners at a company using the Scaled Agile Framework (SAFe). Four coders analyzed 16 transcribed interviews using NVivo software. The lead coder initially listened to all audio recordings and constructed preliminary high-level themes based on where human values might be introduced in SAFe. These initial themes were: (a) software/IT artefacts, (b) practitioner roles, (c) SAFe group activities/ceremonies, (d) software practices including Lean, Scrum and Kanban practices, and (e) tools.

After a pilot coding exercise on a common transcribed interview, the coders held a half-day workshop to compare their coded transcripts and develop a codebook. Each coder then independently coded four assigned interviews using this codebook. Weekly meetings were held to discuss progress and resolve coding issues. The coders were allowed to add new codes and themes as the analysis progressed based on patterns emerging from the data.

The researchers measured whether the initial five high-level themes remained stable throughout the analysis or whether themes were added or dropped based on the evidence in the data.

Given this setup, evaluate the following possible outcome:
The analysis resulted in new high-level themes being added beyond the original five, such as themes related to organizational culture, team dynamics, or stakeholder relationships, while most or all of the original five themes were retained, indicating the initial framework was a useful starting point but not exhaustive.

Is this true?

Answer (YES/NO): YES